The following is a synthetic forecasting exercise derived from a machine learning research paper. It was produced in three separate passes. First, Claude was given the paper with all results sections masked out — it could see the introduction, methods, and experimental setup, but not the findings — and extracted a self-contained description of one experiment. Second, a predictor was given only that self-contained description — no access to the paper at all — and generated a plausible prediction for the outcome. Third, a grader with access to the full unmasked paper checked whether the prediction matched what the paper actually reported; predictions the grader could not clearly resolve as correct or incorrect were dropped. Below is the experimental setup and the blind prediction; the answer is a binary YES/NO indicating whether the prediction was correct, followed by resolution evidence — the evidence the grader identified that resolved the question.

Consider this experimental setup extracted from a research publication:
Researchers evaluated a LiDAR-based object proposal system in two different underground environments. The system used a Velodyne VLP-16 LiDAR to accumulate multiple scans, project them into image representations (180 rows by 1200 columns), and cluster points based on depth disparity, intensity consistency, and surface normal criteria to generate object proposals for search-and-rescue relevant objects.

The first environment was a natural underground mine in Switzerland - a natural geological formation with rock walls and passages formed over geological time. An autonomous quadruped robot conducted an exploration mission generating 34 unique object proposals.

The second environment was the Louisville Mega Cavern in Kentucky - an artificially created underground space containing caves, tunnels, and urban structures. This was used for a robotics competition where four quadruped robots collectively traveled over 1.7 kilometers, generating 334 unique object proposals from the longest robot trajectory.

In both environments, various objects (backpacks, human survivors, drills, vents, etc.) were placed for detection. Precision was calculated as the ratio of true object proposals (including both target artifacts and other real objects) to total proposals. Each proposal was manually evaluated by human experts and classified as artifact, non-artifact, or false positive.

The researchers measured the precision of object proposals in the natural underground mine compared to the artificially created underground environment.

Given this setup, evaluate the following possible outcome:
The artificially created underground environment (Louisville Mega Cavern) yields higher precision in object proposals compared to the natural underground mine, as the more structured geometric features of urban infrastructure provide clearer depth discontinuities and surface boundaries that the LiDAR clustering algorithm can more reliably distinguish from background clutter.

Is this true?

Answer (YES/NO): NO